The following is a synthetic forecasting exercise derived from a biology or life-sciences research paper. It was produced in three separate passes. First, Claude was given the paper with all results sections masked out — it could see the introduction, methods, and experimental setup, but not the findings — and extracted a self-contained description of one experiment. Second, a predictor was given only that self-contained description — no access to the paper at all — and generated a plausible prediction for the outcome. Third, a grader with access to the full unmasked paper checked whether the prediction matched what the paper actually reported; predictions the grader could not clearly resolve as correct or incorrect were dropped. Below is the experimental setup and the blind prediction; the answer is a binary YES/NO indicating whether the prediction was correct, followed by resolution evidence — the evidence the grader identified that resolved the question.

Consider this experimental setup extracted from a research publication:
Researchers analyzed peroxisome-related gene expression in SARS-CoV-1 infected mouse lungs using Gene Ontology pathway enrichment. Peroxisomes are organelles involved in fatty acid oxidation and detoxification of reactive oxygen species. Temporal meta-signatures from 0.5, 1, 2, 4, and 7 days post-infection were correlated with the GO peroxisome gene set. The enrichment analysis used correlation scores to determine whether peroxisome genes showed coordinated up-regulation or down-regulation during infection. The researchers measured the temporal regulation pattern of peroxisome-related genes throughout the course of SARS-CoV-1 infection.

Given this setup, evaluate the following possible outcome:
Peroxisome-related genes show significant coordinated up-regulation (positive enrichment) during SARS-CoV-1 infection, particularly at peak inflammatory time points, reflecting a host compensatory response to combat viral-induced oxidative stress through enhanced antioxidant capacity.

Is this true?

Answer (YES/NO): NO